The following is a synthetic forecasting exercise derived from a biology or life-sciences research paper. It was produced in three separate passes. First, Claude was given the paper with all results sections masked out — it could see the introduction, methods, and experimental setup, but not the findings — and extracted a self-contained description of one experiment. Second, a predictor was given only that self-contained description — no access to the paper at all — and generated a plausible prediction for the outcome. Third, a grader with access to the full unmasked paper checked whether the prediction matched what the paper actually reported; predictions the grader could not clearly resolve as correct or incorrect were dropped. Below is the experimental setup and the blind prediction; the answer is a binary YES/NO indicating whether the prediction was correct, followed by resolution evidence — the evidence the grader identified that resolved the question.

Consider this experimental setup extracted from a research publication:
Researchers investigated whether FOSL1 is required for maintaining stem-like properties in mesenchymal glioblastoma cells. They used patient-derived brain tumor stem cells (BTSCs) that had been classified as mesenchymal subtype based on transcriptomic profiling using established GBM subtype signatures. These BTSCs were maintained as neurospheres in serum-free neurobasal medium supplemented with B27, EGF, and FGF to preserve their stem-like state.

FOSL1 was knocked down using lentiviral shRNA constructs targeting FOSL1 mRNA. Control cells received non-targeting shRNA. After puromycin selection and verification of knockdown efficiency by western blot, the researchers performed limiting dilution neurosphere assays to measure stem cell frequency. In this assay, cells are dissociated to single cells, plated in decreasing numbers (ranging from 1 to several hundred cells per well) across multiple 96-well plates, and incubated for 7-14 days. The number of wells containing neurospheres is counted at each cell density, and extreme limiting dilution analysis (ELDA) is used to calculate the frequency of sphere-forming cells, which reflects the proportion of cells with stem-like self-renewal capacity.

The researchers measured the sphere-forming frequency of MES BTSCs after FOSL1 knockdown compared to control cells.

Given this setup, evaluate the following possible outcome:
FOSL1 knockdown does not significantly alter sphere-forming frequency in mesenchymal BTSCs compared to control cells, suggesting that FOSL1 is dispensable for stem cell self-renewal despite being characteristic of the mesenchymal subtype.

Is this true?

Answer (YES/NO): NO